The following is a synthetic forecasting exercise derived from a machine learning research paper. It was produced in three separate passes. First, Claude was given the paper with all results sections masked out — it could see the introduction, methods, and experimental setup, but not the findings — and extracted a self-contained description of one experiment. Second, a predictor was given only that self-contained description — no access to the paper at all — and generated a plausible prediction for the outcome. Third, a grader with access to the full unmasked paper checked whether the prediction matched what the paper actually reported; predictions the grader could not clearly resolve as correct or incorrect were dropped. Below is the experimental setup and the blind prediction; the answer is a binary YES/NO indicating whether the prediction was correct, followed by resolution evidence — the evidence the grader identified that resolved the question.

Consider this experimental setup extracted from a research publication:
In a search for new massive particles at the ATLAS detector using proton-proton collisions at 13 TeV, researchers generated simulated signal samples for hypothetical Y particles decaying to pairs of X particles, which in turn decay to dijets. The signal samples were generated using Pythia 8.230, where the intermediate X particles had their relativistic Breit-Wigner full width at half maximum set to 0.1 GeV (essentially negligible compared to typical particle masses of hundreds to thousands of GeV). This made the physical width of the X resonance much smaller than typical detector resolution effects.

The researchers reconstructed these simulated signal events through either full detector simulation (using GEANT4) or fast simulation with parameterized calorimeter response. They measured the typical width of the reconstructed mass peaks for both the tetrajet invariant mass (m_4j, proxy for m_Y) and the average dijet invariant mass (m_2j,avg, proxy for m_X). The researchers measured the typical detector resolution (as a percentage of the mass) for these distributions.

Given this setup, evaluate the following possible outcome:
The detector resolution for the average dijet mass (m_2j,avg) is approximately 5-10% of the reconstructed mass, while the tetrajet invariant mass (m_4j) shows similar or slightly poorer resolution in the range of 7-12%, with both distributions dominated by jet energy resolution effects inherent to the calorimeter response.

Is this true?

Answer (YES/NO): NO